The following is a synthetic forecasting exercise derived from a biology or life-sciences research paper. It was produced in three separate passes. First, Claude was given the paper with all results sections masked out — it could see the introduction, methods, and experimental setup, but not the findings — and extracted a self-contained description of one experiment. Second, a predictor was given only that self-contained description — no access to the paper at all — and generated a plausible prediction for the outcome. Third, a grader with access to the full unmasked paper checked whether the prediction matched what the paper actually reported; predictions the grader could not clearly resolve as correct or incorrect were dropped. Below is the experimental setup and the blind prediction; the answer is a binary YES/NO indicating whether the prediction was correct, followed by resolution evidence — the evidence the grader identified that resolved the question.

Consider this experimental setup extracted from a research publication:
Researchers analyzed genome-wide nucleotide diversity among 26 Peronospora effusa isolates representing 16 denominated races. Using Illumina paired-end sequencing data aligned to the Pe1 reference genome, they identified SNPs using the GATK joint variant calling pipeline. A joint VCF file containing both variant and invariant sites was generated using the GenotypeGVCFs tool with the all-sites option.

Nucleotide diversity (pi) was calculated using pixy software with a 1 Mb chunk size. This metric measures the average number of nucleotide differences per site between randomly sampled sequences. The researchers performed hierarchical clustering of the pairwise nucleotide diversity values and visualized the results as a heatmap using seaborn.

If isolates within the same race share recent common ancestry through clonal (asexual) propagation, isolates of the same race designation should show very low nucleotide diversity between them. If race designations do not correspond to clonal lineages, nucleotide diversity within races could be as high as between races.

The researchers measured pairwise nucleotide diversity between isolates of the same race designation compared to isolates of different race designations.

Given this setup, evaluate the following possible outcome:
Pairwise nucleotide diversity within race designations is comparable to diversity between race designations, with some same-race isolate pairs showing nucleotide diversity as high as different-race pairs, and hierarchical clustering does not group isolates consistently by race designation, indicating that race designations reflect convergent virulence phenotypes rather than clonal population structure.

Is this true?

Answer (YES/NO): YES